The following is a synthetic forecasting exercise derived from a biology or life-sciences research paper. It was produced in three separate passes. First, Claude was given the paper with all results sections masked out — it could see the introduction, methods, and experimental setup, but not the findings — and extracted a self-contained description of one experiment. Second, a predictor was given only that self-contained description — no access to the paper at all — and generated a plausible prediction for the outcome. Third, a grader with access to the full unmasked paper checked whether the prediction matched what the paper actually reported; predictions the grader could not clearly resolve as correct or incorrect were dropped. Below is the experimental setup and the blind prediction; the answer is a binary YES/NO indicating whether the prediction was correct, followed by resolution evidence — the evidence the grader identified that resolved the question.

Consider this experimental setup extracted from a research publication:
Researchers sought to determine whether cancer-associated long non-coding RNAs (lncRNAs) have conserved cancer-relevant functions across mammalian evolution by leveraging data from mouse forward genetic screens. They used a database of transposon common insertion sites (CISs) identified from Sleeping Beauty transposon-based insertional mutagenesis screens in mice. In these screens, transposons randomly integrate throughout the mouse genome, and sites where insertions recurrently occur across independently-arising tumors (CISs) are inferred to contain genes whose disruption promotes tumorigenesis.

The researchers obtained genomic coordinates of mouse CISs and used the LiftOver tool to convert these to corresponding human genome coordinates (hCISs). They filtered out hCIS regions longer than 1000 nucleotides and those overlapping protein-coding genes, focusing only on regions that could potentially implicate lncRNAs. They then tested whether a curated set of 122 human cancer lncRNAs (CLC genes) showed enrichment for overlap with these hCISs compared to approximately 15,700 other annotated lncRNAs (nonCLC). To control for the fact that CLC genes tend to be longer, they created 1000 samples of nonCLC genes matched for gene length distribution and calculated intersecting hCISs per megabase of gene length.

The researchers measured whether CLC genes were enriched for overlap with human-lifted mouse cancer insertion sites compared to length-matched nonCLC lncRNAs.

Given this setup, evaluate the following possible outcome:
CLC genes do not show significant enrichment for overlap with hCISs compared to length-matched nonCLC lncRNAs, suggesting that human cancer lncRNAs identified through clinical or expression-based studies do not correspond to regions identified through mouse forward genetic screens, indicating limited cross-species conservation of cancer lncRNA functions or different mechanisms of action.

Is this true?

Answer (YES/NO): NO